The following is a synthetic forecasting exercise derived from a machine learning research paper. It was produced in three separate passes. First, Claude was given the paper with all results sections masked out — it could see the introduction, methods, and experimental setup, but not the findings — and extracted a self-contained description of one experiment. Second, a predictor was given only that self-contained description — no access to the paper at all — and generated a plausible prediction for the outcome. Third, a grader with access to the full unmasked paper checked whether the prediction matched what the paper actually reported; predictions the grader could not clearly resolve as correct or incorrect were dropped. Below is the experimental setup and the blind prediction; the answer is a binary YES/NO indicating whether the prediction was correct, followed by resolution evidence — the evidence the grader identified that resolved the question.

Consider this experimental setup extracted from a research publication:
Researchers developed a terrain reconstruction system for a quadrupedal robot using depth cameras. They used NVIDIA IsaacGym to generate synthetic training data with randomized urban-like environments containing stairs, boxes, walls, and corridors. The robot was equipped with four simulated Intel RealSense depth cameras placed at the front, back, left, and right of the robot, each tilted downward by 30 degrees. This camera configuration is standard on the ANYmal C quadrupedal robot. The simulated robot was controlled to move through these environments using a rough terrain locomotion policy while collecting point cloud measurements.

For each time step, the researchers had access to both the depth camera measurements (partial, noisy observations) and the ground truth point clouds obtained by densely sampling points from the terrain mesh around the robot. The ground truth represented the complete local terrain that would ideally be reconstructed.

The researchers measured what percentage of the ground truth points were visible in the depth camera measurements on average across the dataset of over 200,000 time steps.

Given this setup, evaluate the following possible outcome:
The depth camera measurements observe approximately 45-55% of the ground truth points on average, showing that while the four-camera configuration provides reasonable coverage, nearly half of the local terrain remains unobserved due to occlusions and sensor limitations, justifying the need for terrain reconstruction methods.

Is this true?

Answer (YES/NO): NO